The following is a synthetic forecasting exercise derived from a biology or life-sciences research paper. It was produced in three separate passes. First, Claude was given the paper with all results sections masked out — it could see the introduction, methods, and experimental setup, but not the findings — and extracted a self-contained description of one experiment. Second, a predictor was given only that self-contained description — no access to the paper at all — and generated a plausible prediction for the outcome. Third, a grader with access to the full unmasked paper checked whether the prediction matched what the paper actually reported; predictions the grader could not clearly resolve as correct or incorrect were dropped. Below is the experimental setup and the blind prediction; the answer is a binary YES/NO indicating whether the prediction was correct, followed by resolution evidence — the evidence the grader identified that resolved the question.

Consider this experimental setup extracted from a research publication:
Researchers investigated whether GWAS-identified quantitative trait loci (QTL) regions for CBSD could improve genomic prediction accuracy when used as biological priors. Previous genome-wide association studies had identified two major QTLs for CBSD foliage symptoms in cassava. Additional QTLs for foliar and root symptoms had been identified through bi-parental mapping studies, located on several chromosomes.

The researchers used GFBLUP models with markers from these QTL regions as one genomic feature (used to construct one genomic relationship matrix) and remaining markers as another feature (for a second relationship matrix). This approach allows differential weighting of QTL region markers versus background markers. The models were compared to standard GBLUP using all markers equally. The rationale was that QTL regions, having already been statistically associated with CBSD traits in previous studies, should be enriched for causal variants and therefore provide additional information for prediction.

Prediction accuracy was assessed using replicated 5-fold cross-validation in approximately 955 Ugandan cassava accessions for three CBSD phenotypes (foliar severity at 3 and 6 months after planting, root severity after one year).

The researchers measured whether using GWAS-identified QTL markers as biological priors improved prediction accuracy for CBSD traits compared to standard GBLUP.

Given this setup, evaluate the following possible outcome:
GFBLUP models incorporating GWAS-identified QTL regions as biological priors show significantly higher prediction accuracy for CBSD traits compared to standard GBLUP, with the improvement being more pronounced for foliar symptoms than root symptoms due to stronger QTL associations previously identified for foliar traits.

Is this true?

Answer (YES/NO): NO